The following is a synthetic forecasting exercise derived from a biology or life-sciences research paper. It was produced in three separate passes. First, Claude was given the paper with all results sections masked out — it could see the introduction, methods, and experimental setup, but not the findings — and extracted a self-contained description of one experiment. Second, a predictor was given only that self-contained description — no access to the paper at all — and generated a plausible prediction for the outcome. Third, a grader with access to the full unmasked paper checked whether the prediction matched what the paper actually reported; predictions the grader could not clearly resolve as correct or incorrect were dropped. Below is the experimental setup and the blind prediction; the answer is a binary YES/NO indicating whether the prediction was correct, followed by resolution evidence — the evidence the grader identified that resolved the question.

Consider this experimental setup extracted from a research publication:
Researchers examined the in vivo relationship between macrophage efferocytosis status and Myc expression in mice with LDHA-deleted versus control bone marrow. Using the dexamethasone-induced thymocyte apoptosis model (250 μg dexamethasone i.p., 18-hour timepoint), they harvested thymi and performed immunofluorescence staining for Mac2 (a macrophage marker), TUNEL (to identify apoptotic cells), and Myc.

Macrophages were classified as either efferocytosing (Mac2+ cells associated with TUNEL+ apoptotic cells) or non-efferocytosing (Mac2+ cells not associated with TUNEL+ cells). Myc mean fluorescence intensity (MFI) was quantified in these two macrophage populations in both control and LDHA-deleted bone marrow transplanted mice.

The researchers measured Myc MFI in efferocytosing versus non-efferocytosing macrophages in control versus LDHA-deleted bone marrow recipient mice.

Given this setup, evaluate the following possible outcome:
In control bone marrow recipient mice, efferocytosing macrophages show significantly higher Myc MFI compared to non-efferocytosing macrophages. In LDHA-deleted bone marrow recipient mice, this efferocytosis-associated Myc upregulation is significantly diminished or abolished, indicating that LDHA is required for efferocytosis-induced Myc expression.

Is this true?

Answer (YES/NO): YES